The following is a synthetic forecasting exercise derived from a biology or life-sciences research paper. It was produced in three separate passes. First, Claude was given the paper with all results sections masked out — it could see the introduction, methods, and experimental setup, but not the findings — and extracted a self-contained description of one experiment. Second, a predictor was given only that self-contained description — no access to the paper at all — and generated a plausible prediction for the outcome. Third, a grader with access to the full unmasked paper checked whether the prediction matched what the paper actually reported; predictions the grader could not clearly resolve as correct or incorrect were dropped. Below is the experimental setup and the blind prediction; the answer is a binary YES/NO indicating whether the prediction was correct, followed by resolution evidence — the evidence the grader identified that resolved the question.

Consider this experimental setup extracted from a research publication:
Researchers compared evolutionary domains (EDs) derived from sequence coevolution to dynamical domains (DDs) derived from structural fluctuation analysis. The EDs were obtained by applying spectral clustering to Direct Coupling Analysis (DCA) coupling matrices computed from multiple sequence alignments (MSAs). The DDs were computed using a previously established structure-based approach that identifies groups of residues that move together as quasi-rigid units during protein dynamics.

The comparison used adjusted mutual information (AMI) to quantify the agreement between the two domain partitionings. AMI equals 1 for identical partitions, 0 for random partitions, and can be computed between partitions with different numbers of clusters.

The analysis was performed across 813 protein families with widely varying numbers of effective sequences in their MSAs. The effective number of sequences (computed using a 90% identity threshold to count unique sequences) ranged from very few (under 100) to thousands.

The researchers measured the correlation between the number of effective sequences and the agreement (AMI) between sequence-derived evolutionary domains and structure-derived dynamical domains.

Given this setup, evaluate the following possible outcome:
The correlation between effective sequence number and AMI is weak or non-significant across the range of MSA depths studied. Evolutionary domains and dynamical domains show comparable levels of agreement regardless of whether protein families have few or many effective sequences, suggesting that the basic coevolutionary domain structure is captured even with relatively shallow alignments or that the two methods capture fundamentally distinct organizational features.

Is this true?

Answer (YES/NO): NO